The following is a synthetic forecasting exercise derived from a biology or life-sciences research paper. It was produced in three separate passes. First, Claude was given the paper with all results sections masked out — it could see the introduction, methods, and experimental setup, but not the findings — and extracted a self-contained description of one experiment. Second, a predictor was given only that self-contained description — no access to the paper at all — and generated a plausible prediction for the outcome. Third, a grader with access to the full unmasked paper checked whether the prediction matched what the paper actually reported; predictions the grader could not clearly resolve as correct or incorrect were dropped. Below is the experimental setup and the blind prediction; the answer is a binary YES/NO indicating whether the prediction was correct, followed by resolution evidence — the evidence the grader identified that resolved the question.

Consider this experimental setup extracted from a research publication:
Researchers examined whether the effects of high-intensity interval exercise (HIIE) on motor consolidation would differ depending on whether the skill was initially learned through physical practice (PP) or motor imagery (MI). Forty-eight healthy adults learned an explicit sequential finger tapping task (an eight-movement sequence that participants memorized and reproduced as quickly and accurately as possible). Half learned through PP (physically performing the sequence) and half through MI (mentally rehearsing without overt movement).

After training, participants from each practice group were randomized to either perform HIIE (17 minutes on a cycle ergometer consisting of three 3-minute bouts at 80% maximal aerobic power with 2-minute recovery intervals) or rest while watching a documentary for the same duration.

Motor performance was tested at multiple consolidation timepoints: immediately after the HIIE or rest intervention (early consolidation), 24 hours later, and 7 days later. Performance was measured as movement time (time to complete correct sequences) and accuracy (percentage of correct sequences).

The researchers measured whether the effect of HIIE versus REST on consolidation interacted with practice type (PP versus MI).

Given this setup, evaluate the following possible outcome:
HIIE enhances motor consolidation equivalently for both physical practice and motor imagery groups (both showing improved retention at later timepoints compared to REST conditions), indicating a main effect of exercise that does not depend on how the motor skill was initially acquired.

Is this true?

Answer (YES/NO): NO